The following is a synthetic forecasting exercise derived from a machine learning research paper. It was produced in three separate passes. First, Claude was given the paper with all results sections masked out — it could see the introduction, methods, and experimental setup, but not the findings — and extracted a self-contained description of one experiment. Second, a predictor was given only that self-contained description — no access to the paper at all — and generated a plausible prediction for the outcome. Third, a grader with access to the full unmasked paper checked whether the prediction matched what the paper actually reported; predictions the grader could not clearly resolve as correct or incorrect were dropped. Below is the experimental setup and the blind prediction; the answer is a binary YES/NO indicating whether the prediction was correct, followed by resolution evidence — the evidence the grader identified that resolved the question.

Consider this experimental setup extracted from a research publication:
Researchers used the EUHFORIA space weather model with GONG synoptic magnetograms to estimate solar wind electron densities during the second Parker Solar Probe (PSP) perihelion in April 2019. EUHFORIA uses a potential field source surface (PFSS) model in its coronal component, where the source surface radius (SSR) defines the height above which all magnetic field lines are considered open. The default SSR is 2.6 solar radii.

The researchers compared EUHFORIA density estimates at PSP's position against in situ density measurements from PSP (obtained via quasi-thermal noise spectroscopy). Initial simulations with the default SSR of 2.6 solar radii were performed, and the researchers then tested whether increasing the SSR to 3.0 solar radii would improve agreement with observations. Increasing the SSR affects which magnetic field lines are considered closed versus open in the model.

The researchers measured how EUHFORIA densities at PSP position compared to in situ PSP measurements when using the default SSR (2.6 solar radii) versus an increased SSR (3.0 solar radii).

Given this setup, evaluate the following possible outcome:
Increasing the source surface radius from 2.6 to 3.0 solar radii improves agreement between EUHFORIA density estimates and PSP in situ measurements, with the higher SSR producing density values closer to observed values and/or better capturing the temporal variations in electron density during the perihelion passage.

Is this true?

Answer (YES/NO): YES